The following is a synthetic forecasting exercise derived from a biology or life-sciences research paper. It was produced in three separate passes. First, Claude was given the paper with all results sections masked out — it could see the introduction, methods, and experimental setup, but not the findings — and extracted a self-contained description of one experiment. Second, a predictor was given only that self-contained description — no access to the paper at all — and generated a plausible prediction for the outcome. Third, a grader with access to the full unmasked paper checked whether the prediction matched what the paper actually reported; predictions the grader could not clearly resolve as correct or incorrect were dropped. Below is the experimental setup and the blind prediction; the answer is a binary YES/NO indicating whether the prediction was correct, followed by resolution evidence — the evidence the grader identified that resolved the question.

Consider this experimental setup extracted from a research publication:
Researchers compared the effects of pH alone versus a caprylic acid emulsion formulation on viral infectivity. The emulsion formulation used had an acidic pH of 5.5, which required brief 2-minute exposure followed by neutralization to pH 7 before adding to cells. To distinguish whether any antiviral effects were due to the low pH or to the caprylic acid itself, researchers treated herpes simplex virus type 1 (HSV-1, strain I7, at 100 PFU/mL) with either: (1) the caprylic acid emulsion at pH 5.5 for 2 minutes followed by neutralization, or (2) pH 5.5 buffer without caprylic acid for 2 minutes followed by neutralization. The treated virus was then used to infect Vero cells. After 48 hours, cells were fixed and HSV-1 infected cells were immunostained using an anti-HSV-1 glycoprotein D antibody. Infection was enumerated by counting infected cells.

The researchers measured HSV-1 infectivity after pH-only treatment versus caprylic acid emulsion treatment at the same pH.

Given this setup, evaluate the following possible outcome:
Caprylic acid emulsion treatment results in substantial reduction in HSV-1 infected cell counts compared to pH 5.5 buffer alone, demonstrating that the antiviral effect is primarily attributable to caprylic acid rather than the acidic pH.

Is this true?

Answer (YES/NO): YES